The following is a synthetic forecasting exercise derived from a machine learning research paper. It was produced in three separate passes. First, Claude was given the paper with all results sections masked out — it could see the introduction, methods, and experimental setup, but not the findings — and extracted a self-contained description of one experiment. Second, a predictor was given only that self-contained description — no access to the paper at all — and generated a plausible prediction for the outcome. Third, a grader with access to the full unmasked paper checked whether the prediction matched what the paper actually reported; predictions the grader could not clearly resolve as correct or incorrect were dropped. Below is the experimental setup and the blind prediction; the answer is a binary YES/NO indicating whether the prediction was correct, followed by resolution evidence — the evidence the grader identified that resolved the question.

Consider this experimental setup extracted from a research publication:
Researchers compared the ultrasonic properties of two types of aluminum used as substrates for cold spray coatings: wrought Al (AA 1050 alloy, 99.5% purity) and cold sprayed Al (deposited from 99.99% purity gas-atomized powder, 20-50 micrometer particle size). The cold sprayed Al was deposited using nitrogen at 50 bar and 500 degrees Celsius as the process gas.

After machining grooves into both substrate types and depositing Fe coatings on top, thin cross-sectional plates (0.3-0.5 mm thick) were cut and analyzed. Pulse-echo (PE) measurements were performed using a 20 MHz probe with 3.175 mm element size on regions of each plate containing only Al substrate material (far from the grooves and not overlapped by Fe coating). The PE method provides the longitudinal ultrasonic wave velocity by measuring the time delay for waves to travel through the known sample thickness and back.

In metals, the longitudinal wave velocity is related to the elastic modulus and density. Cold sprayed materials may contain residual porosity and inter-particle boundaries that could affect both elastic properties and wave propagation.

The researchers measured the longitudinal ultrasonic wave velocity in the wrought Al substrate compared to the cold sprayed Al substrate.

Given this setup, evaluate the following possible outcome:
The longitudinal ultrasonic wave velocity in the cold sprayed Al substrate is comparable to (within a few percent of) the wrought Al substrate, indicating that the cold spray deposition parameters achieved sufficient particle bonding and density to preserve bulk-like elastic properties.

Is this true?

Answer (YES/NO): YES